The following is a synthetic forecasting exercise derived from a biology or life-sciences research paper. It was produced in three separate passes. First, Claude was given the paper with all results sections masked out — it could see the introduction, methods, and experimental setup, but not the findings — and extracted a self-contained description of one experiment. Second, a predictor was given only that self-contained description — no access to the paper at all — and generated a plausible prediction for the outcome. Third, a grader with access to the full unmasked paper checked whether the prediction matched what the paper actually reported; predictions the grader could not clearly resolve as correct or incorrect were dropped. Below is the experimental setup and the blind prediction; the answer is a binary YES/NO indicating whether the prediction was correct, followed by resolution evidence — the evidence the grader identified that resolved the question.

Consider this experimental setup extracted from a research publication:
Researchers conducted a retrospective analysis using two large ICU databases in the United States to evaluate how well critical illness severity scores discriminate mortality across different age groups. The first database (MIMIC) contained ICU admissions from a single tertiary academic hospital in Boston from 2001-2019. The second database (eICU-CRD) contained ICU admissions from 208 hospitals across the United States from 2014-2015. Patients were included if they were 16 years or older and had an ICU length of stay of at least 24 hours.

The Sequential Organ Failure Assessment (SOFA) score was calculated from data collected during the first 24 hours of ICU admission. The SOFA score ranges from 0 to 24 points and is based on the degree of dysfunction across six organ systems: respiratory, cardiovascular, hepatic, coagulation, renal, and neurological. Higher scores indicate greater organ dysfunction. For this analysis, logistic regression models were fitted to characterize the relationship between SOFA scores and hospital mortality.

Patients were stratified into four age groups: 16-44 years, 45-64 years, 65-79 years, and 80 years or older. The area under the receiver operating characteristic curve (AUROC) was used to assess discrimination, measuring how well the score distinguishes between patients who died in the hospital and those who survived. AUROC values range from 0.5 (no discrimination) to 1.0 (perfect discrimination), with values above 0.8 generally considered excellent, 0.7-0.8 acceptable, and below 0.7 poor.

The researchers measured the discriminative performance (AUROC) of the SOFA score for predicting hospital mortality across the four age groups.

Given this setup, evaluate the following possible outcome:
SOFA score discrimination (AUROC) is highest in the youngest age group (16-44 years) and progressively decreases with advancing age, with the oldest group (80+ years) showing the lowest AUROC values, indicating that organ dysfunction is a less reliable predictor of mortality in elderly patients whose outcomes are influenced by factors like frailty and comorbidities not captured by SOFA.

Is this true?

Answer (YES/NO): YES